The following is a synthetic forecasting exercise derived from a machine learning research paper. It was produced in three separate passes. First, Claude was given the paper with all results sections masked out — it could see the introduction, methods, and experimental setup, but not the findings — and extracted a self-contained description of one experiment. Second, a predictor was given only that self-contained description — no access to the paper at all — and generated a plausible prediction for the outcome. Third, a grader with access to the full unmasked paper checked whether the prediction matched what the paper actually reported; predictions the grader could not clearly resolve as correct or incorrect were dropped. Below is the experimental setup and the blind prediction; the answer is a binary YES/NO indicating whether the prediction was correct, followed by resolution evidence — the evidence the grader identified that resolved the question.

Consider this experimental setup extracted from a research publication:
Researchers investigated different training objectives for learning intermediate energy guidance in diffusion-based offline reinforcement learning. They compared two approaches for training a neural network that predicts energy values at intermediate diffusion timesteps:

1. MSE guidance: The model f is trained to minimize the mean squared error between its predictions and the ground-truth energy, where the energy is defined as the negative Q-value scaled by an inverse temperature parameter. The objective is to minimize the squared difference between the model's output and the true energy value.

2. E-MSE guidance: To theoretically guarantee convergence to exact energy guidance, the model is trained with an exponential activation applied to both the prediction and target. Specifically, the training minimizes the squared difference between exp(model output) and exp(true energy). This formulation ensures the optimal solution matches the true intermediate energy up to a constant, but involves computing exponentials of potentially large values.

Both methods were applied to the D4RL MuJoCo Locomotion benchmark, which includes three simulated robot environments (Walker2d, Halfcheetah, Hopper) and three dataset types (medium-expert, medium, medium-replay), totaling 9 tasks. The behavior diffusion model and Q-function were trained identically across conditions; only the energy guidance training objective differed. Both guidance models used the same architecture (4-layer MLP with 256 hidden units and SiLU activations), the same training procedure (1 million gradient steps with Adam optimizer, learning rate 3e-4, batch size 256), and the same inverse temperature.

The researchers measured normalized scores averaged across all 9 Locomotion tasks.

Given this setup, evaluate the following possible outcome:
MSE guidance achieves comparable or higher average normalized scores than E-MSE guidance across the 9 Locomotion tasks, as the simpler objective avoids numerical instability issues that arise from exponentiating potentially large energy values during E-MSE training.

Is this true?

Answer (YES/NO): YES